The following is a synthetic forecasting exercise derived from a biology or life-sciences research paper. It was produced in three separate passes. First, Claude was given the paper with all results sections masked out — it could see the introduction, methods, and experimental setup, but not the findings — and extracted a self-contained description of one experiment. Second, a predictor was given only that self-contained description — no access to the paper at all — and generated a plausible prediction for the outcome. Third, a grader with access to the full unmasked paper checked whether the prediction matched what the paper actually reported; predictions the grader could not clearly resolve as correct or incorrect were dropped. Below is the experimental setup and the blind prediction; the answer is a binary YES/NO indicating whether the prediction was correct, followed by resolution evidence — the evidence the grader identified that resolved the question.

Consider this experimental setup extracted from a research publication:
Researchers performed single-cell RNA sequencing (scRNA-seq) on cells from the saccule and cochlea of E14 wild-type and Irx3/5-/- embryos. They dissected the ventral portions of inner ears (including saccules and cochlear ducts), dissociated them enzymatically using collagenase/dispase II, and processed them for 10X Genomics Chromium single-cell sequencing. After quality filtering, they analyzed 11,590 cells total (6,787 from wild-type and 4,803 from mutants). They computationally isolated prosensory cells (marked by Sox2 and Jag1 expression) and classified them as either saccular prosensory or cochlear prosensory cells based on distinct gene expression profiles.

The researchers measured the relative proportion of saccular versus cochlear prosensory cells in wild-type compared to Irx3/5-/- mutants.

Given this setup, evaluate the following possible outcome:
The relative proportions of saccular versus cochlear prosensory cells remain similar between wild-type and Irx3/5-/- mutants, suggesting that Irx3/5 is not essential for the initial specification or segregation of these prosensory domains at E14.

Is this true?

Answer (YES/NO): NO